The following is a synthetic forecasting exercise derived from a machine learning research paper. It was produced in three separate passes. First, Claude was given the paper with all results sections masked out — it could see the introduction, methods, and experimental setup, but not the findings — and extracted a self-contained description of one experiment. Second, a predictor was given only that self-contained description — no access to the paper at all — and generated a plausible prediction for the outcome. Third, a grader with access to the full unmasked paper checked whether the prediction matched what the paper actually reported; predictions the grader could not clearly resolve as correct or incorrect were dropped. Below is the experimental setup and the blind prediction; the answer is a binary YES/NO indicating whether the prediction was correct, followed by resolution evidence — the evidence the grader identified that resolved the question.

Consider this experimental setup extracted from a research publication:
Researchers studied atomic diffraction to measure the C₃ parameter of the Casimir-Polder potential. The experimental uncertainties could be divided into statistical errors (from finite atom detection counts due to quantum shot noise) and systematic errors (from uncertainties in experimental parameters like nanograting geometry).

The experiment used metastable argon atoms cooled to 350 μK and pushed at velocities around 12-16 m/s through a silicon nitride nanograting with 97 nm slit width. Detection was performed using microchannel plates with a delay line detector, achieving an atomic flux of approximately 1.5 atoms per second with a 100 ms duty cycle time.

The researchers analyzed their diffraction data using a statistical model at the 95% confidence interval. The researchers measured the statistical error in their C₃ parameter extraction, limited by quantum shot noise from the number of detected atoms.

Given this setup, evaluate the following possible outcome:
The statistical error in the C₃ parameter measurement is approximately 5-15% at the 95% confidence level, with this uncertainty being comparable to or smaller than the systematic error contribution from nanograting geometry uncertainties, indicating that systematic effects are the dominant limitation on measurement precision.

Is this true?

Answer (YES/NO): NO